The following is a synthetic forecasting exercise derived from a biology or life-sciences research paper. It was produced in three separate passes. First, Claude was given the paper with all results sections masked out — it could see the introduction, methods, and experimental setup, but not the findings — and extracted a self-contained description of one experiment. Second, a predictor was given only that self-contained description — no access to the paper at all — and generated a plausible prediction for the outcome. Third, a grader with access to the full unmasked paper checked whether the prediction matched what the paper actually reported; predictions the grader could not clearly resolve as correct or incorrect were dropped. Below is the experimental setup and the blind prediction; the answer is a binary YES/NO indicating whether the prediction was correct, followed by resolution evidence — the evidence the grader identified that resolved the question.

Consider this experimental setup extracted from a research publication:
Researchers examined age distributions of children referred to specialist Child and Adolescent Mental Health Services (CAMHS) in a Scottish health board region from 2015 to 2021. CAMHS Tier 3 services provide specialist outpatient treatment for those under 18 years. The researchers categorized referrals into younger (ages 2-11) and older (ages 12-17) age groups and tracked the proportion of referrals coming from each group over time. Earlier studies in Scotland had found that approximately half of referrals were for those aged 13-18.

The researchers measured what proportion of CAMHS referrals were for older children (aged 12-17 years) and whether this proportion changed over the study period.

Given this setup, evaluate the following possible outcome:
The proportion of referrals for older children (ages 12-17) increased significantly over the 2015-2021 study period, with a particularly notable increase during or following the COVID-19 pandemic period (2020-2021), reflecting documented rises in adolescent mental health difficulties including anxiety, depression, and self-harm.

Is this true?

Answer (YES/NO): YES